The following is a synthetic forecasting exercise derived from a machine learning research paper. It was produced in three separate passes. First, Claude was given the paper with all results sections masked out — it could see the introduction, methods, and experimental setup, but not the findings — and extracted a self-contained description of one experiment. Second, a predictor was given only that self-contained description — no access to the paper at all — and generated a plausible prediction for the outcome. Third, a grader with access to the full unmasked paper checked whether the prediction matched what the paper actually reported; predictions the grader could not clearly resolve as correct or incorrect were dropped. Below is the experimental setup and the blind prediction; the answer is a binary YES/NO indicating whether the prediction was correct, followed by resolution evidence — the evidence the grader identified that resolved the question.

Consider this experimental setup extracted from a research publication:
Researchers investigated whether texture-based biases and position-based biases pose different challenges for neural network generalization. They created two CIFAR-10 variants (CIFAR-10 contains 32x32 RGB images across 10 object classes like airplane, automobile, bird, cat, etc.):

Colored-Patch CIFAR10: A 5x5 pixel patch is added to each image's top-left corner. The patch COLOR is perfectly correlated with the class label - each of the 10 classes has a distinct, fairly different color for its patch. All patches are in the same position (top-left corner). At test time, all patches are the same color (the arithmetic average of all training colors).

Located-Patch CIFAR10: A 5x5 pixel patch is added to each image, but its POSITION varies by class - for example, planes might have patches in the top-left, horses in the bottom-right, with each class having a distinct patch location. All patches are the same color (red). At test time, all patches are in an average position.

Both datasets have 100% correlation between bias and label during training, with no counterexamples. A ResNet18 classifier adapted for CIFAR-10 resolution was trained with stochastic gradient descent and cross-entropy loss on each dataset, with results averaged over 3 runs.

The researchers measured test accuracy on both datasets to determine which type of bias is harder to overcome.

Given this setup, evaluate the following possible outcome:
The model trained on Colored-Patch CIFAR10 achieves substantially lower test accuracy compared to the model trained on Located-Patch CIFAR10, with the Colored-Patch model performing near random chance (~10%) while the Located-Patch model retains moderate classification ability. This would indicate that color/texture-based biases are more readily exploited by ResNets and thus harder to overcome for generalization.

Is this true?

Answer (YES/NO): NO